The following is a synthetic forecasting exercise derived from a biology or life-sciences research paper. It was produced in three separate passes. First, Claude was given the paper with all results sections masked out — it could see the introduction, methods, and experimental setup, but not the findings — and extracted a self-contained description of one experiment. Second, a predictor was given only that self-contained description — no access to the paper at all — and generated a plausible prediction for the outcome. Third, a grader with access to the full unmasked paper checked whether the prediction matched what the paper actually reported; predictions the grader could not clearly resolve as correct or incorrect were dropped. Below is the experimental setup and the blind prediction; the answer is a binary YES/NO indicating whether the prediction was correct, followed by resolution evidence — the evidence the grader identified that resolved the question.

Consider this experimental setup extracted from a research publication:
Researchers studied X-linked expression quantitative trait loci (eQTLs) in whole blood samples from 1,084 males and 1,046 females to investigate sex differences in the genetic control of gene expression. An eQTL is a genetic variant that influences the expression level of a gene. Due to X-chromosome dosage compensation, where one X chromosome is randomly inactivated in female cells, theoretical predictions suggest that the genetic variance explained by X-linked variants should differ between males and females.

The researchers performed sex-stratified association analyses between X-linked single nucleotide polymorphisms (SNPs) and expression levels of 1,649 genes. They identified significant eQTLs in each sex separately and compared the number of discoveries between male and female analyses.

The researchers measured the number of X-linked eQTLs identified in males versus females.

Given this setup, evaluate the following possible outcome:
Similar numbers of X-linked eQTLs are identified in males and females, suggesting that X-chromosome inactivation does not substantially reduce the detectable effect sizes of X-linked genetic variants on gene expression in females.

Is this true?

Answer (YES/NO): NO